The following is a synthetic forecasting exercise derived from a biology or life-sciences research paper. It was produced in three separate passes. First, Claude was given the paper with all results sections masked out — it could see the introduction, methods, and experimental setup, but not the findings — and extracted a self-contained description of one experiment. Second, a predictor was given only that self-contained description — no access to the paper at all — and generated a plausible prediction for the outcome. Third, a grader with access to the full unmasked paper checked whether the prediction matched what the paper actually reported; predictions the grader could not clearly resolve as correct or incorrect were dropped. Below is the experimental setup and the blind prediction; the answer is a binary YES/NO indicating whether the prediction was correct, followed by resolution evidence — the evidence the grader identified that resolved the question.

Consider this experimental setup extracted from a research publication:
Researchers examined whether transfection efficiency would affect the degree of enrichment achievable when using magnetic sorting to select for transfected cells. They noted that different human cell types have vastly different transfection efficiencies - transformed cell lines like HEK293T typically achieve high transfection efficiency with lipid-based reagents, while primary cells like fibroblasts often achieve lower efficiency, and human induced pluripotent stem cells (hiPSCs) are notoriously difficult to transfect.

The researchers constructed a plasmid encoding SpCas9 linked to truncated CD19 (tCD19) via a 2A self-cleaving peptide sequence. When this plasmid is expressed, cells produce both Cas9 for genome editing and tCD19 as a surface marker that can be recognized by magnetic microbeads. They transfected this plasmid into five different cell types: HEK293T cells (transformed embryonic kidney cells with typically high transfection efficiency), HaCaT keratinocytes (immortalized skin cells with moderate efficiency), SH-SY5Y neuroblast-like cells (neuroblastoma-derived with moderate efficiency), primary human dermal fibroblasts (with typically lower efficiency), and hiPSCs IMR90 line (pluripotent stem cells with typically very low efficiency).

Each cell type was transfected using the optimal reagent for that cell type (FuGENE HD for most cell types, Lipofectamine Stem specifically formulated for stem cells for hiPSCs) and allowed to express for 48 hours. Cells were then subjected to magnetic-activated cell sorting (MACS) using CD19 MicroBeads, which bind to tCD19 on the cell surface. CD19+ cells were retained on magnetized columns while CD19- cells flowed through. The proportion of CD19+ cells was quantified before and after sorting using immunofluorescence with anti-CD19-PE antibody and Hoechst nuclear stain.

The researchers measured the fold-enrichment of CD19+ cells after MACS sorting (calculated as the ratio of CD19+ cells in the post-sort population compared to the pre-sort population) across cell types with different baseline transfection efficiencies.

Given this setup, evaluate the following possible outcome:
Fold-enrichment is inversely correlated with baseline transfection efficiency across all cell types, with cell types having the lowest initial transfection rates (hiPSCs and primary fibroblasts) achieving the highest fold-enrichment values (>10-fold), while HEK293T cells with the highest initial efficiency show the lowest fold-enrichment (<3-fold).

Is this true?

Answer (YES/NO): NO